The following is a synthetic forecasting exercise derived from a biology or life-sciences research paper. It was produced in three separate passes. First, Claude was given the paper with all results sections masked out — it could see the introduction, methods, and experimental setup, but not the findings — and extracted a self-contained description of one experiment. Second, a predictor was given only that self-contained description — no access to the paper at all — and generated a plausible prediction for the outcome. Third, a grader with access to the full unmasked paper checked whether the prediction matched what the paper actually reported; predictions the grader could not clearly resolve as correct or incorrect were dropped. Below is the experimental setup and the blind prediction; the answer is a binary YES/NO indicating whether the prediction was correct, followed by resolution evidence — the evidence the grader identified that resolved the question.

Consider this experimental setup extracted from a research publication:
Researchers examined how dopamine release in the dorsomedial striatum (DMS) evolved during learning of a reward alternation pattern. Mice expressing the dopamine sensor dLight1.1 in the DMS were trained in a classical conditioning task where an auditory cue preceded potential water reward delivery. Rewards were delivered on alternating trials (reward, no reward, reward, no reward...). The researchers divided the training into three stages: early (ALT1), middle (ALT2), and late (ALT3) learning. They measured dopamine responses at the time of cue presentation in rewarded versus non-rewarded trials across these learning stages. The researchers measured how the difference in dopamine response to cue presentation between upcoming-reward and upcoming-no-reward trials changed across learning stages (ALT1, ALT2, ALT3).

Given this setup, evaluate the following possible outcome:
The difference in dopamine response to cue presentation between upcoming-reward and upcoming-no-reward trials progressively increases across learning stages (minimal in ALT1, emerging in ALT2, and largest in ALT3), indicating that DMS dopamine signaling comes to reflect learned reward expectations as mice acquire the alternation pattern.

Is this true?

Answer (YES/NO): NO